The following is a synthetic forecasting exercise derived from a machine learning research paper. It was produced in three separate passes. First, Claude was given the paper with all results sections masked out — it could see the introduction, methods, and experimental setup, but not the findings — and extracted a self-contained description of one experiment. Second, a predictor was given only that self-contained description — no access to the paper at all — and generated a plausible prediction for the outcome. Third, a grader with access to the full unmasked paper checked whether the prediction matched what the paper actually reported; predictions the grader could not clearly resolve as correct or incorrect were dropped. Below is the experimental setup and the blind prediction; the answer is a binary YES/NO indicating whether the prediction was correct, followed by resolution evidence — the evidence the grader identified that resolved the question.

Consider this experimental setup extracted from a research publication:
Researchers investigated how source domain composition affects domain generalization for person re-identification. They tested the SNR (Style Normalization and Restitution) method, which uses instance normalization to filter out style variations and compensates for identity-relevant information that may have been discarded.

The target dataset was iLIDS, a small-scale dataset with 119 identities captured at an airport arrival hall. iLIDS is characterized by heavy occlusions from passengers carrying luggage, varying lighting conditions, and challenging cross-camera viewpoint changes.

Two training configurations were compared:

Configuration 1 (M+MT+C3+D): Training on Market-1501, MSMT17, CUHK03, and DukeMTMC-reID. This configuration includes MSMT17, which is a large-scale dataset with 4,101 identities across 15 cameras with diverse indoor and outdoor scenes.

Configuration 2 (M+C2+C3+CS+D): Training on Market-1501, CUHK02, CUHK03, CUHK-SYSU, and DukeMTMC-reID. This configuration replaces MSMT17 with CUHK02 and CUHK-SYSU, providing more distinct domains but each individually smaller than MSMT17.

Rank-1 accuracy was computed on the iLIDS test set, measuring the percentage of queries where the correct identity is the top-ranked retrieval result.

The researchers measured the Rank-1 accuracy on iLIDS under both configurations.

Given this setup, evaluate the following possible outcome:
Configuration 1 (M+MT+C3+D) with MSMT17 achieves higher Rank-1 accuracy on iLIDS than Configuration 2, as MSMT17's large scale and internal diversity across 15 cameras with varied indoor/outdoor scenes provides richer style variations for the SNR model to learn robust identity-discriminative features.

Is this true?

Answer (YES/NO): YES